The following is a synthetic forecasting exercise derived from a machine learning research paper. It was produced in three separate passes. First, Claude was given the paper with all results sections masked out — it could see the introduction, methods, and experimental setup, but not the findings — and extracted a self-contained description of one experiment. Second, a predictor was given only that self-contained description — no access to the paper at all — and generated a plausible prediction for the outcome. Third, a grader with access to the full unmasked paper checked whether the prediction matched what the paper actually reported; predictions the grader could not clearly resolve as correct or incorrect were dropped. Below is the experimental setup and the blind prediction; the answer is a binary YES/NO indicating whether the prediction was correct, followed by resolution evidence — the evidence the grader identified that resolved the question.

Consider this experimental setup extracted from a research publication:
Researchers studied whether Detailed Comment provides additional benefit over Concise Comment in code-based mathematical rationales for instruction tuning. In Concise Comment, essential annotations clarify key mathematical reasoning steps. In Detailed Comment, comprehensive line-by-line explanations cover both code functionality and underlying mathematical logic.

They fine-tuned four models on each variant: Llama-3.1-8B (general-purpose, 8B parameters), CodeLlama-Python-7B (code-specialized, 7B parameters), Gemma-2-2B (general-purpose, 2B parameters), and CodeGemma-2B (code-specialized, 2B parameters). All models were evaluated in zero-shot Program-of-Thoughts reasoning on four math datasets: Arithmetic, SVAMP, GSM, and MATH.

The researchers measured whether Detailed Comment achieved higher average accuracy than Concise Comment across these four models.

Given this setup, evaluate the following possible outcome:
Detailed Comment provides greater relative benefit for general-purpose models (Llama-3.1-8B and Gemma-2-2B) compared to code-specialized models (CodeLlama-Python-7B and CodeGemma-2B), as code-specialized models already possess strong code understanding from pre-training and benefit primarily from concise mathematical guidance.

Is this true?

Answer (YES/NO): NO